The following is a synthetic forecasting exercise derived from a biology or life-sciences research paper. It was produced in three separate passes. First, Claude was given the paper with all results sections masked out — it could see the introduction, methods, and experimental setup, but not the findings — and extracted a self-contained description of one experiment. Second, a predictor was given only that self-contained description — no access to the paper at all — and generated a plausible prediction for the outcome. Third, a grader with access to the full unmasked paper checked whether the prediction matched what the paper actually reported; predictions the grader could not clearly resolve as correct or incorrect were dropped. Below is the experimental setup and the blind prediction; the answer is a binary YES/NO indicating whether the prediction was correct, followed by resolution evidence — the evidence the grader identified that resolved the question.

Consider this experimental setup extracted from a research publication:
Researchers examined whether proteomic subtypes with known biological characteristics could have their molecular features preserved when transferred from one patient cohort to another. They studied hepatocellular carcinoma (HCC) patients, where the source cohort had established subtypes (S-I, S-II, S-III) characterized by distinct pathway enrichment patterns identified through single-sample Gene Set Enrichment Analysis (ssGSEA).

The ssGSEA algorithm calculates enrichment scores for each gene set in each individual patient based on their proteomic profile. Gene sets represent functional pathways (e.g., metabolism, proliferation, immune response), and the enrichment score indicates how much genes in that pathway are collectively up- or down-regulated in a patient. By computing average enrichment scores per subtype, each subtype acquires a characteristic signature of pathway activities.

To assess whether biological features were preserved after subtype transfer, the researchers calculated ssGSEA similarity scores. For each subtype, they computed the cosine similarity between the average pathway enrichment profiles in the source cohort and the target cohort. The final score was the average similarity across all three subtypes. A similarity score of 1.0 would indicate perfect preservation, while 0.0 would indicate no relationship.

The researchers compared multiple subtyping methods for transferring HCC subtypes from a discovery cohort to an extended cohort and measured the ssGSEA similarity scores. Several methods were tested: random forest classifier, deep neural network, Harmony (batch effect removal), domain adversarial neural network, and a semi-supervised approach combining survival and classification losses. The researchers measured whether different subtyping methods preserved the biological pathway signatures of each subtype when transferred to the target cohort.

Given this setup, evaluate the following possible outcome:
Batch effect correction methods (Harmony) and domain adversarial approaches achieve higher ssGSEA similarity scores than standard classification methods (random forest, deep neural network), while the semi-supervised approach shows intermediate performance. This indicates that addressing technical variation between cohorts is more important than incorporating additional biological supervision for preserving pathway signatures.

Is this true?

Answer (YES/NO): NO